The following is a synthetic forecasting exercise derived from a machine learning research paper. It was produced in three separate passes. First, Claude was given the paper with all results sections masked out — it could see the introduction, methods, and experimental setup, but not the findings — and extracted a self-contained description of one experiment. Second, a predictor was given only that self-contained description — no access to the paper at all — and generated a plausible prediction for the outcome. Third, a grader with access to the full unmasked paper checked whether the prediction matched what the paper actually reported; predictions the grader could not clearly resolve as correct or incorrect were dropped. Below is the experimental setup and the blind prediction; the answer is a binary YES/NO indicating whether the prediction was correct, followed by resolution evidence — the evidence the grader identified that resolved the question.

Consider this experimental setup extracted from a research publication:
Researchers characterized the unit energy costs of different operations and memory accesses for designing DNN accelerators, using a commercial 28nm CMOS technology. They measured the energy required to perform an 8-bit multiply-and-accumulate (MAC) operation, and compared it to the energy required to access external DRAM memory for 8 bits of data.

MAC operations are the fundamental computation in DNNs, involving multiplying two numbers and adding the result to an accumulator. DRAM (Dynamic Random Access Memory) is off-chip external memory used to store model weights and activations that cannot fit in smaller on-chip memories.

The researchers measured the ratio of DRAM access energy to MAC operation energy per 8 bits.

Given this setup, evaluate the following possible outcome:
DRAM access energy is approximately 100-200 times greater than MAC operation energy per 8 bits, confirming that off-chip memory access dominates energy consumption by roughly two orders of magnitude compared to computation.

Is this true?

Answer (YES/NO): NO